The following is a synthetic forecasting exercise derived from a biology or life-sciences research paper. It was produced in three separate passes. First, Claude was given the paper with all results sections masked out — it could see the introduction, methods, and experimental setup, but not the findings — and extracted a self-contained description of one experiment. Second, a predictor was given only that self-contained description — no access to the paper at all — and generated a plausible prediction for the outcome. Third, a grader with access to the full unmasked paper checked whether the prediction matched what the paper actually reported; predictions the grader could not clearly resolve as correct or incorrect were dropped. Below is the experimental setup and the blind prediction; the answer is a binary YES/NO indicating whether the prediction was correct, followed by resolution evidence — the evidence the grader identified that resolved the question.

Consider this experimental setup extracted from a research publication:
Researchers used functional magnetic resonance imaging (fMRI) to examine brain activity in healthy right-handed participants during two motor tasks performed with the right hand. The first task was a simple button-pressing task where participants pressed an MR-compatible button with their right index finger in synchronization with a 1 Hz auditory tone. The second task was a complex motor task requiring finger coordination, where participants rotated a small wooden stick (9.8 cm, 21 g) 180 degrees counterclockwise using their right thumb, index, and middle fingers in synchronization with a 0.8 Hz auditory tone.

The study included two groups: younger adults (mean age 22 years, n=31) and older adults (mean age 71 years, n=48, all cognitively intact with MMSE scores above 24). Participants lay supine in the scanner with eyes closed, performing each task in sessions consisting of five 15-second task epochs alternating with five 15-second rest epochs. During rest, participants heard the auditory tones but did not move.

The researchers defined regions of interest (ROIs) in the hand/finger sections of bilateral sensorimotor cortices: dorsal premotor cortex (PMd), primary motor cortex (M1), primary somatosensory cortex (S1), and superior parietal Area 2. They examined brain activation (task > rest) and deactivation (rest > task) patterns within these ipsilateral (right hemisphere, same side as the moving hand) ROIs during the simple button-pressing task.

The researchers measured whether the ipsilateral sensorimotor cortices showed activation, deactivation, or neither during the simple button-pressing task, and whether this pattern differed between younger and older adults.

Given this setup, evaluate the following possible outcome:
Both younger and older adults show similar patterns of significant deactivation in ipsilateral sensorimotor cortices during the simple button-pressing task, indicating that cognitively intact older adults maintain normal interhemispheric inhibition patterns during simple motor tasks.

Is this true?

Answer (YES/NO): NO